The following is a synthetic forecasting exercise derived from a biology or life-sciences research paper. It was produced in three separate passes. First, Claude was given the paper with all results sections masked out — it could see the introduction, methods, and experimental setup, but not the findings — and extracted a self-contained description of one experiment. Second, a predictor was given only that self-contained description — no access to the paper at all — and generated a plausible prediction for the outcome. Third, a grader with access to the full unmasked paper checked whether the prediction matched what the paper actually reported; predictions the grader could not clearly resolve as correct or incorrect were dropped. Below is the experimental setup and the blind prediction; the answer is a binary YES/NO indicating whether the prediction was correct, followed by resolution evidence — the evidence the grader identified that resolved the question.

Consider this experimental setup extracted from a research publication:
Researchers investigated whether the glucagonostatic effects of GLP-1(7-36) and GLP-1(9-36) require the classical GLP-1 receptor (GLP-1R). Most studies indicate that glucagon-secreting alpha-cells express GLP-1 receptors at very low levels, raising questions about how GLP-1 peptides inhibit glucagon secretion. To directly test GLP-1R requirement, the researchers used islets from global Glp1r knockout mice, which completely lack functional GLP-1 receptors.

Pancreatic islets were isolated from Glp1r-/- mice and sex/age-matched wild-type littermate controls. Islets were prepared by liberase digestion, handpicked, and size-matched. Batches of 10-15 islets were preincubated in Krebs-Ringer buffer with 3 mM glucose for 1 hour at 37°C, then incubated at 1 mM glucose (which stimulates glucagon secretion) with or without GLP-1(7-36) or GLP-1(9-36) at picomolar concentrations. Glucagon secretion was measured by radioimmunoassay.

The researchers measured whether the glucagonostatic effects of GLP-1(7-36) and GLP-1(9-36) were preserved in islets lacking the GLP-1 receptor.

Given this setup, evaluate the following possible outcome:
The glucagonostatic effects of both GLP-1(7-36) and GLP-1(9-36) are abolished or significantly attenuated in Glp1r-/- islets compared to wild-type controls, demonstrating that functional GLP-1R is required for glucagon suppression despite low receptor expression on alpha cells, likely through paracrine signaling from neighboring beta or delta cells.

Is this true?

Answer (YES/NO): NO